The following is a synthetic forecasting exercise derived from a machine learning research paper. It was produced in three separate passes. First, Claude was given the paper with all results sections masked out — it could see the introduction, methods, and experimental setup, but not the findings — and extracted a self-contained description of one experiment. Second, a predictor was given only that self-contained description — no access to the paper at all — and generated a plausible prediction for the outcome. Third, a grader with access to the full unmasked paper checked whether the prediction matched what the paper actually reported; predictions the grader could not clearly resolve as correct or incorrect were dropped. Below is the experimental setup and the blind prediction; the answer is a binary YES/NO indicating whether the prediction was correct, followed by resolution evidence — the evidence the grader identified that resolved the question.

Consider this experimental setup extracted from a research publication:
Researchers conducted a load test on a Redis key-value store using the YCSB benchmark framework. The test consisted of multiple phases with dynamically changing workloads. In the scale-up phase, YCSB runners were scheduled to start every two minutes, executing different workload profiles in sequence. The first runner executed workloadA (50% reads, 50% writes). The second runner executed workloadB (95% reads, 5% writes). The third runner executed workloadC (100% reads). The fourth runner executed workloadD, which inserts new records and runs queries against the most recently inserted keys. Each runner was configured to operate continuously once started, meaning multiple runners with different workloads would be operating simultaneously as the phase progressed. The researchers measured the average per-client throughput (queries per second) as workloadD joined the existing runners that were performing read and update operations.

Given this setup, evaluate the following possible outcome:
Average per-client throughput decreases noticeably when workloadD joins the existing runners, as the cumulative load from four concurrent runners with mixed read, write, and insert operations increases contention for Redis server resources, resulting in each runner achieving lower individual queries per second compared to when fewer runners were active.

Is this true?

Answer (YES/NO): YES